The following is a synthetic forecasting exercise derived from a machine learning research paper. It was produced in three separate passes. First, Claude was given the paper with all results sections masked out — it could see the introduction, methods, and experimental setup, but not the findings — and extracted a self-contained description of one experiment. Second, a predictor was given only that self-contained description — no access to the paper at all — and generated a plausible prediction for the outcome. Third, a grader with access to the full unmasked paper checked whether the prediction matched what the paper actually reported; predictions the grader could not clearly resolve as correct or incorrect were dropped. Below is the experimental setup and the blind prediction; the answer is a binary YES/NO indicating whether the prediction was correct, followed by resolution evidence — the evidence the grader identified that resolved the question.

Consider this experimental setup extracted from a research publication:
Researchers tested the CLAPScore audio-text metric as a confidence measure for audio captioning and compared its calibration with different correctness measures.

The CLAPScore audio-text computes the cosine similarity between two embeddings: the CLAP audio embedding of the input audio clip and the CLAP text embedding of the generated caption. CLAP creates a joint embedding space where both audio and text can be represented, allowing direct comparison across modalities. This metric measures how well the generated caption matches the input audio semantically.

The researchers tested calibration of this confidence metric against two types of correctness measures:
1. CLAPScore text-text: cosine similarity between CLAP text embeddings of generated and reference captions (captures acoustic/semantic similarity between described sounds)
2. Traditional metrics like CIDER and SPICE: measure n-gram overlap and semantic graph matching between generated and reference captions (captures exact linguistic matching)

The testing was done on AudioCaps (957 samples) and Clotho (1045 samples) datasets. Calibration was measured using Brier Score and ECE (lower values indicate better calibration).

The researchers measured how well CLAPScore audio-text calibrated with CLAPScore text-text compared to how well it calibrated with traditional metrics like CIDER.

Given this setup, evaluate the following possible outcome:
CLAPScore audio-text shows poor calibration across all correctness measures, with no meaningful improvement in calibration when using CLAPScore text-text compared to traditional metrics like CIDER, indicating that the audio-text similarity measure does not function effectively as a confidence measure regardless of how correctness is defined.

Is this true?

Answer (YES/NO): NO